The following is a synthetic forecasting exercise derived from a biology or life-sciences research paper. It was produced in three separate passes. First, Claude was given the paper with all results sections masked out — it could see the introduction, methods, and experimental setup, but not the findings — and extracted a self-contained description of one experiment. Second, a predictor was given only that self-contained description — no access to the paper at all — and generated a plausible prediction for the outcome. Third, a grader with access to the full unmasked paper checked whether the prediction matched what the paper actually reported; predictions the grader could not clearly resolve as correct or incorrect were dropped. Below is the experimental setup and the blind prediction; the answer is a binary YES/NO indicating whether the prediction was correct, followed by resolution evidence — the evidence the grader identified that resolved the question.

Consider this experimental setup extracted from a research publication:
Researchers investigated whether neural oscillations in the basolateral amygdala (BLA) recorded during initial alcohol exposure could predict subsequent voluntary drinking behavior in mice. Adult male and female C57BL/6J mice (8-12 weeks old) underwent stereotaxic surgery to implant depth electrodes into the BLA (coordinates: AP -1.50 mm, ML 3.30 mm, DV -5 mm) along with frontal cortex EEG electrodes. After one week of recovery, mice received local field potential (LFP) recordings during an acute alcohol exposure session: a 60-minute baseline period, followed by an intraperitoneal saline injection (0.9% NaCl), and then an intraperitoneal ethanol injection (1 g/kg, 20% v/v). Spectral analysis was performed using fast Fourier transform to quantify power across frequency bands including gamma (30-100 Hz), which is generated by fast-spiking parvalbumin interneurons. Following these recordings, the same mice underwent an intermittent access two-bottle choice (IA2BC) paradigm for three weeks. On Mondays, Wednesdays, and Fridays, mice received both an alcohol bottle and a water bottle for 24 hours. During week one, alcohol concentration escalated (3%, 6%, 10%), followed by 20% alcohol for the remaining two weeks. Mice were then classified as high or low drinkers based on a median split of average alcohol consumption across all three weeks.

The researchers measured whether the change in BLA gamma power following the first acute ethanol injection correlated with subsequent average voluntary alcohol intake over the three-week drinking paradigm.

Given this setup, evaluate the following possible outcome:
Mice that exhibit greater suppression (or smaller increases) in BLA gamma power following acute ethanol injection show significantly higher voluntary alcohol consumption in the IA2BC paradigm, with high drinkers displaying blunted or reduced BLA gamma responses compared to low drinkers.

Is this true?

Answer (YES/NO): NO